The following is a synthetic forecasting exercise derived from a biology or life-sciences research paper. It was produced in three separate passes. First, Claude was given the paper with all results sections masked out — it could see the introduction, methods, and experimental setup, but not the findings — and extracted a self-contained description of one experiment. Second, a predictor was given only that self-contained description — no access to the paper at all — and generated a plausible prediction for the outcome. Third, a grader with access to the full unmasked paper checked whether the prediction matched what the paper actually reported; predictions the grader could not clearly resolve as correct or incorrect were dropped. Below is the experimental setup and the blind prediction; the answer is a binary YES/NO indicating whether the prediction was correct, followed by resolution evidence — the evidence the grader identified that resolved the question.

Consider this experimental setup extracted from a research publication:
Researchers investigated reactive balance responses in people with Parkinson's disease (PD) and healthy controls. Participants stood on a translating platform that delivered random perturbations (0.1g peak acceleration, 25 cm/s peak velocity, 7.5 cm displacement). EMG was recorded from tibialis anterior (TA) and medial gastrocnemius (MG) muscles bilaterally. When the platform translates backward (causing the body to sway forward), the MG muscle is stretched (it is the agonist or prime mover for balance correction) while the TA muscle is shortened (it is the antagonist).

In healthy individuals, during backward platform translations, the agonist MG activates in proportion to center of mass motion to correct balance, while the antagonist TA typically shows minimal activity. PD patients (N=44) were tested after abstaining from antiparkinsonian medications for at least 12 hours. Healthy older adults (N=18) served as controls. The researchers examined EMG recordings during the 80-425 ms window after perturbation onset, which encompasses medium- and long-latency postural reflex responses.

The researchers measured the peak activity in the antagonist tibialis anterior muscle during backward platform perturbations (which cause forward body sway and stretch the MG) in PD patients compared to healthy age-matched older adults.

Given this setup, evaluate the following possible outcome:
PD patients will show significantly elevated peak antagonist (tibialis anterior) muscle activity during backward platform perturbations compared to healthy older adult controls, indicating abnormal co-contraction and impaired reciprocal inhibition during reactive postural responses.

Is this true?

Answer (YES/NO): YES